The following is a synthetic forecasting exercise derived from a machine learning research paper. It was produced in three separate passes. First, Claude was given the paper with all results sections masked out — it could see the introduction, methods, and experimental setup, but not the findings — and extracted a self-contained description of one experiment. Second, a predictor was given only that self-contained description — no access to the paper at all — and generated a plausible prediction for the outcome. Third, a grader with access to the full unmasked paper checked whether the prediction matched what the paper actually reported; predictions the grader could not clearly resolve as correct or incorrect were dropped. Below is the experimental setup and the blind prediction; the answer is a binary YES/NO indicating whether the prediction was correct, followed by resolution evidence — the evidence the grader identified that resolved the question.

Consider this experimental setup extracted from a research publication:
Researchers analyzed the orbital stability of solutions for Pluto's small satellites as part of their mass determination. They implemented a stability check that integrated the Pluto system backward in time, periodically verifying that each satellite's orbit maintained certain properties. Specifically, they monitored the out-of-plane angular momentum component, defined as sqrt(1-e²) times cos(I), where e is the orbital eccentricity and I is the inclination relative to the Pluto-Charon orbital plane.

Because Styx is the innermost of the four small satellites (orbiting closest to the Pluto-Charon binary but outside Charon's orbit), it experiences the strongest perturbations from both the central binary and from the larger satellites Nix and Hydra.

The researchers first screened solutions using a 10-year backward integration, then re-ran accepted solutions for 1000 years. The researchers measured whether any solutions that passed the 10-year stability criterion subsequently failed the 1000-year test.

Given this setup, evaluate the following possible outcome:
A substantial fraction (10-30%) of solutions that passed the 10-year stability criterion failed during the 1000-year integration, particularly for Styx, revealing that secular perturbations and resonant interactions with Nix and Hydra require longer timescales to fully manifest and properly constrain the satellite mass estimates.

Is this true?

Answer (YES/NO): NO